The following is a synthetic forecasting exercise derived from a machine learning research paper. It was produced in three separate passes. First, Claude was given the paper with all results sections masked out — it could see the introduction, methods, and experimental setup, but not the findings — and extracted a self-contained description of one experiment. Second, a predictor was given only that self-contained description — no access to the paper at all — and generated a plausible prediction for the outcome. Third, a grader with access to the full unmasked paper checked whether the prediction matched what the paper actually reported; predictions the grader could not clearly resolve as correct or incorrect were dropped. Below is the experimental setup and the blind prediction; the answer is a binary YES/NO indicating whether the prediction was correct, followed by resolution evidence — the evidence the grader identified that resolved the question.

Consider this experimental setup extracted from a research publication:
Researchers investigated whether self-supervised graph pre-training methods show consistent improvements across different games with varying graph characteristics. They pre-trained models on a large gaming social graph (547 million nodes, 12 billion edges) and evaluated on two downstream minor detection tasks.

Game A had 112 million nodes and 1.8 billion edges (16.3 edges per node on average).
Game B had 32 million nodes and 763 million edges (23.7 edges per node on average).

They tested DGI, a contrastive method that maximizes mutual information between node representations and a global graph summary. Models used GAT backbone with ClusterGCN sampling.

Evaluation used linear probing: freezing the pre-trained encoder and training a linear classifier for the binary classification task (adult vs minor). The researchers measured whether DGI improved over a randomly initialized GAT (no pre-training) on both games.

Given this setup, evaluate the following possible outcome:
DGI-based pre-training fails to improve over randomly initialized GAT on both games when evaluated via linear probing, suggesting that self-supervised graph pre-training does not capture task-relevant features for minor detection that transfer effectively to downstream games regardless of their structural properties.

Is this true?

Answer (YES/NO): YES